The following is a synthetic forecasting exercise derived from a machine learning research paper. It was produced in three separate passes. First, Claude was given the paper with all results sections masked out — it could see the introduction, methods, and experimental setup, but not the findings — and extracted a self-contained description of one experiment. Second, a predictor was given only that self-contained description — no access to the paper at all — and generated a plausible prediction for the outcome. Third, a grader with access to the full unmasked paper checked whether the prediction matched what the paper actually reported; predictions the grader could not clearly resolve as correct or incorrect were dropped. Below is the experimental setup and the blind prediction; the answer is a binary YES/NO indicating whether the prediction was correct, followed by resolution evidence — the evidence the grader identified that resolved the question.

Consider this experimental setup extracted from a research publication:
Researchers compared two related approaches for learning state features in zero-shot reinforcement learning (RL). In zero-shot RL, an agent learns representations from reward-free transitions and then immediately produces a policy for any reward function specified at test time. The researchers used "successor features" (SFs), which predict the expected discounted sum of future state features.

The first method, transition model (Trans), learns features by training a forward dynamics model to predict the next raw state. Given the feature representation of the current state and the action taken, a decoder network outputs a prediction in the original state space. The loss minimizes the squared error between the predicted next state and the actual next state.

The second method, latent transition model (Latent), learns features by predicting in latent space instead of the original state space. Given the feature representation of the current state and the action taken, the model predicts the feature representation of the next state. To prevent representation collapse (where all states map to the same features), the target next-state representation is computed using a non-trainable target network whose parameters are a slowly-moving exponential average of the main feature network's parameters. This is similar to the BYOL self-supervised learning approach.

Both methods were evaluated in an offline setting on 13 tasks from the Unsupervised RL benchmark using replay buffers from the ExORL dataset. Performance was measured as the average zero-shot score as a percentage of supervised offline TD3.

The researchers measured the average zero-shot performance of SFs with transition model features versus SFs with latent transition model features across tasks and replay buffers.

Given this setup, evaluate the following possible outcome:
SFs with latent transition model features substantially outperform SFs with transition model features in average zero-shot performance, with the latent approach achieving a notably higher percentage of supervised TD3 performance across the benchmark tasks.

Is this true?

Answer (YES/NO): NO